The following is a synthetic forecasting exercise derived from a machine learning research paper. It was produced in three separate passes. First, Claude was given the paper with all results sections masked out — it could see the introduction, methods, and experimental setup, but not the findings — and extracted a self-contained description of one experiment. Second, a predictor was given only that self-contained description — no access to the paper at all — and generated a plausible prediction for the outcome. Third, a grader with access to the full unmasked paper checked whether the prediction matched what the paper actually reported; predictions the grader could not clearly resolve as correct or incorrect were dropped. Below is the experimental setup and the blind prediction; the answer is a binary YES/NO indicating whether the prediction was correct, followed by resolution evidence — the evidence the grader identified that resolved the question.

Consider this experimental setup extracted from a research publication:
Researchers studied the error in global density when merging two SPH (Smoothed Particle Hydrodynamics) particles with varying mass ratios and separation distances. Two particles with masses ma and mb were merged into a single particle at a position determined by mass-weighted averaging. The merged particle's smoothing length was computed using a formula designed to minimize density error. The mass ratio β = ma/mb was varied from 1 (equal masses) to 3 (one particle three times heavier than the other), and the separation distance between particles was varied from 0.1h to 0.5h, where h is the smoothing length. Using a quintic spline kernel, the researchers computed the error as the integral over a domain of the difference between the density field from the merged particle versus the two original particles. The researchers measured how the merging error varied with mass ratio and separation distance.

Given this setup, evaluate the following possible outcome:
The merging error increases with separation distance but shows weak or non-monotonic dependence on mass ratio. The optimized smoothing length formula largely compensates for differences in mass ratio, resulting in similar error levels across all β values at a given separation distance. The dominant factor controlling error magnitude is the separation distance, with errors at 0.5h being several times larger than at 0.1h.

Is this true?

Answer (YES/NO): NO